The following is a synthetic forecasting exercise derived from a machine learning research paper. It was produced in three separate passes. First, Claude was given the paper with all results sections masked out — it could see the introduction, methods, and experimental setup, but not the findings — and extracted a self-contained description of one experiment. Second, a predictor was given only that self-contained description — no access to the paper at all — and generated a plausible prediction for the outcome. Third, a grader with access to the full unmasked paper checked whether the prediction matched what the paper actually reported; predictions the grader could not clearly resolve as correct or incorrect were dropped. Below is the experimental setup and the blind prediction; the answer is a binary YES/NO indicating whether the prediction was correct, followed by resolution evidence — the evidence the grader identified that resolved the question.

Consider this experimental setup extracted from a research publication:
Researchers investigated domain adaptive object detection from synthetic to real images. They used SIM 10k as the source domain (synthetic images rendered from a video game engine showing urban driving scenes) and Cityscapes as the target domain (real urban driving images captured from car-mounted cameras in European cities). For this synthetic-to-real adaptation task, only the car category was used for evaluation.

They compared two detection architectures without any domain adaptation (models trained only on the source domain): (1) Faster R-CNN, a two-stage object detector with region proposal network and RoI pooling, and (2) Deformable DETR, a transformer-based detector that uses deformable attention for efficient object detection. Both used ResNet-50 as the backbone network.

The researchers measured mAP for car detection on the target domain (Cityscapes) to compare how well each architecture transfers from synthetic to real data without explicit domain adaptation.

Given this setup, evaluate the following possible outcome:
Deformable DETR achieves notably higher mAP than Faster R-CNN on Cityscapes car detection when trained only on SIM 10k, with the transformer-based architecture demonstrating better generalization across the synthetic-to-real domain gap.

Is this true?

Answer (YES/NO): YES